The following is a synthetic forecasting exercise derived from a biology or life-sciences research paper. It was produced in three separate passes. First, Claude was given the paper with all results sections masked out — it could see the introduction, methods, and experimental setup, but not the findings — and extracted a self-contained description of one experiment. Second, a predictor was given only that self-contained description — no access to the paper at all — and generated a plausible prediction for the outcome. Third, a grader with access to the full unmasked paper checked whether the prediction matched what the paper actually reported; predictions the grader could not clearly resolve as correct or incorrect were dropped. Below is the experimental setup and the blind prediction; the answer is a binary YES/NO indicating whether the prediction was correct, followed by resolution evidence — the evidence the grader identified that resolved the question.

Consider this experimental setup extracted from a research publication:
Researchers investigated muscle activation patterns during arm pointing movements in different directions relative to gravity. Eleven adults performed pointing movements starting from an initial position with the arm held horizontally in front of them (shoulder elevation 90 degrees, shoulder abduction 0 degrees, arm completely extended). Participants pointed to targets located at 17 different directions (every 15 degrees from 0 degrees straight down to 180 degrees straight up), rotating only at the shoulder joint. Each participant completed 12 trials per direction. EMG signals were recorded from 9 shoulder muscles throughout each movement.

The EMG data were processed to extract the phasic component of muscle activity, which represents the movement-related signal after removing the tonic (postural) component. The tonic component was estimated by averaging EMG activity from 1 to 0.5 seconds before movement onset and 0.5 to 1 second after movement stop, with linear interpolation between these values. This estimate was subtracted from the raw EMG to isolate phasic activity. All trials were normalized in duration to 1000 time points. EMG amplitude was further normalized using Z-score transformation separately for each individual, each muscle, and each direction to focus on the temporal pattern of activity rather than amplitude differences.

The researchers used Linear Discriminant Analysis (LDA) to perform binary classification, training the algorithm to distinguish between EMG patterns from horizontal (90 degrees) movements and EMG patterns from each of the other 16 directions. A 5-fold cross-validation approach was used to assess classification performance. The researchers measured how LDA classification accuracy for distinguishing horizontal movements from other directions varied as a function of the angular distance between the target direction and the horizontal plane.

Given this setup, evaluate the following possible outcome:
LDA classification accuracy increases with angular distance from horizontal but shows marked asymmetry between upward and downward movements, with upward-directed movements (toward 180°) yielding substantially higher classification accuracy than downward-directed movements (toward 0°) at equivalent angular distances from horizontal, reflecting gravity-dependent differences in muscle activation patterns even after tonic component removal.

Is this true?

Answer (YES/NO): NO